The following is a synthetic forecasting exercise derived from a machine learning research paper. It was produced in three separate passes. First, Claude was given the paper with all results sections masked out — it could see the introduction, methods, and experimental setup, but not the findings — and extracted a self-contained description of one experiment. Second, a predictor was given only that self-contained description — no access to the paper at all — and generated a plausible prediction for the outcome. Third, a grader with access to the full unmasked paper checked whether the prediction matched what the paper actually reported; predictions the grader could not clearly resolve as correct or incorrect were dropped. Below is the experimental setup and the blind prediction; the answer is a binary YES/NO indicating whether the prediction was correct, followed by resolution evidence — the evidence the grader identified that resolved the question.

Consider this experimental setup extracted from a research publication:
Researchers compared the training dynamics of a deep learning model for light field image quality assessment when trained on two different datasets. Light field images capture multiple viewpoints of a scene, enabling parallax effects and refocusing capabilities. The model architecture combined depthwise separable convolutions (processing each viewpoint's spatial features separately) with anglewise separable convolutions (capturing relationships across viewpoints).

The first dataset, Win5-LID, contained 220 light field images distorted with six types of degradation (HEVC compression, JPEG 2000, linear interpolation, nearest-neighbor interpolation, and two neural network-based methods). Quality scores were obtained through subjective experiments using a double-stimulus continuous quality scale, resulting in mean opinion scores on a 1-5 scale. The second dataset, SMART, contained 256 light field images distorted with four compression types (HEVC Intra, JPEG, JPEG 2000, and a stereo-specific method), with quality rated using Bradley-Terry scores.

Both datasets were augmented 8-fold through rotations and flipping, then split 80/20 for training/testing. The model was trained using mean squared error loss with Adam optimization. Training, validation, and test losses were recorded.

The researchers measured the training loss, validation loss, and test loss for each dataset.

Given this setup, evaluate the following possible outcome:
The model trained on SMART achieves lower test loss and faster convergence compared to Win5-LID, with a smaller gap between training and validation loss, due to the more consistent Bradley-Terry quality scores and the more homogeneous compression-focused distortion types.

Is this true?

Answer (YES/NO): NO